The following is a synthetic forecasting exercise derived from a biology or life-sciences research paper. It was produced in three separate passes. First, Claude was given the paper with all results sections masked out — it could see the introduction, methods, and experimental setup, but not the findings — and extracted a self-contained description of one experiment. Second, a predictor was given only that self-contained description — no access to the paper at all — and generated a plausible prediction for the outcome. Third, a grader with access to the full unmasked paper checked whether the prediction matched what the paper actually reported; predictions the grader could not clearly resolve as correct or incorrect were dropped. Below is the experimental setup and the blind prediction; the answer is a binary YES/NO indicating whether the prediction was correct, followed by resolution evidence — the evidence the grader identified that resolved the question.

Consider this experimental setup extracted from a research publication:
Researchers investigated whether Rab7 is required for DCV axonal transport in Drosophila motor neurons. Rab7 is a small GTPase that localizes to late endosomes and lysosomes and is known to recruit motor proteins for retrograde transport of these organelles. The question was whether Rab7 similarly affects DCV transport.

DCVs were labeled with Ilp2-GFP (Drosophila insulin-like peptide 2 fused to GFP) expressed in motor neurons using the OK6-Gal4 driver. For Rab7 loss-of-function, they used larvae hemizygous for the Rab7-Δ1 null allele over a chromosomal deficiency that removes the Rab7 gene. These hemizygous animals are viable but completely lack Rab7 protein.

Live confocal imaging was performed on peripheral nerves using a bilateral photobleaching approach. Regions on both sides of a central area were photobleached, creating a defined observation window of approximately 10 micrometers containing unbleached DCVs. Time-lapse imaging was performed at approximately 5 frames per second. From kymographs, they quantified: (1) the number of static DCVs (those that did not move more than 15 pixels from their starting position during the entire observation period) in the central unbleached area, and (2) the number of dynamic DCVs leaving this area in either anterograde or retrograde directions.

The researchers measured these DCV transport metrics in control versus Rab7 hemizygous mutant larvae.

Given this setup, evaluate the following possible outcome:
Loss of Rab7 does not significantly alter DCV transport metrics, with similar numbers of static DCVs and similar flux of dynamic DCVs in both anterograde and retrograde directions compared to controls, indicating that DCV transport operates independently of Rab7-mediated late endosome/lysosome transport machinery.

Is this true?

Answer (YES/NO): YES